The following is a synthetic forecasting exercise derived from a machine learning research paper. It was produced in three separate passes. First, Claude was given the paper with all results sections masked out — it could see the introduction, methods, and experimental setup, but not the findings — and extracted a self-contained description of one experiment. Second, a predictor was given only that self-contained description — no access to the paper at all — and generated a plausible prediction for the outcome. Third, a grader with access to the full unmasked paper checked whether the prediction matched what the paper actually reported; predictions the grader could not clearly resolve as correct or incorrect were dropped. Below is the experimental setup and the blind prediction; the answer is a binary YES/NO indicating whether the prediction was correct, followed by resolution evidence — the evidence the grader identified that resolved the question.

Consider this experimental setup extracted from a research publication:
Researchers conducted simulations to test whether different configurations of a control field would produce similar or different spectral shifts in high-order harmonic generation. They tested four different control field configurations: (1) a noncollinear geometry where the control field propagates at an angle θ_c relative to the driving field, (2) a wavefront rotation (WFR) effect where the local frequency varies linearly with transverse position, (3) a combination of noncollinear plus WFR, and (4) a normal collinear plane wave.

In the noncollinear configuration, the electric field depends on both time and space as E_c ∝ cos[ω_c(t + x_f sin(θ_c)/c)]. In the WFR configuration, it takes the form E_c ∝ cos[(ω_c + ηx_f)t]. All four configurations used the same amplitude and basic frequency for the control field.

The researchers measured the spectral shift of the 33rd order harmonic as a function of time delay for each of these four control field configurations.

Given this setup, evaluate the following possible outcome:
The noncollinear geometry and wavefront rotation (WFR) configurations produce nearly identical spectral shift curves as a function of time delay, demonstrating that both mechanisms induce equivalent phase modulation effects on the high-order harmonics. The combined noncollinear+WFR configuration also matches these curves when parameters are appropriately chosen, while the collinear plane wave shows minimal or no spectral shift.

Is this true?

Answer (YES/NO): NO